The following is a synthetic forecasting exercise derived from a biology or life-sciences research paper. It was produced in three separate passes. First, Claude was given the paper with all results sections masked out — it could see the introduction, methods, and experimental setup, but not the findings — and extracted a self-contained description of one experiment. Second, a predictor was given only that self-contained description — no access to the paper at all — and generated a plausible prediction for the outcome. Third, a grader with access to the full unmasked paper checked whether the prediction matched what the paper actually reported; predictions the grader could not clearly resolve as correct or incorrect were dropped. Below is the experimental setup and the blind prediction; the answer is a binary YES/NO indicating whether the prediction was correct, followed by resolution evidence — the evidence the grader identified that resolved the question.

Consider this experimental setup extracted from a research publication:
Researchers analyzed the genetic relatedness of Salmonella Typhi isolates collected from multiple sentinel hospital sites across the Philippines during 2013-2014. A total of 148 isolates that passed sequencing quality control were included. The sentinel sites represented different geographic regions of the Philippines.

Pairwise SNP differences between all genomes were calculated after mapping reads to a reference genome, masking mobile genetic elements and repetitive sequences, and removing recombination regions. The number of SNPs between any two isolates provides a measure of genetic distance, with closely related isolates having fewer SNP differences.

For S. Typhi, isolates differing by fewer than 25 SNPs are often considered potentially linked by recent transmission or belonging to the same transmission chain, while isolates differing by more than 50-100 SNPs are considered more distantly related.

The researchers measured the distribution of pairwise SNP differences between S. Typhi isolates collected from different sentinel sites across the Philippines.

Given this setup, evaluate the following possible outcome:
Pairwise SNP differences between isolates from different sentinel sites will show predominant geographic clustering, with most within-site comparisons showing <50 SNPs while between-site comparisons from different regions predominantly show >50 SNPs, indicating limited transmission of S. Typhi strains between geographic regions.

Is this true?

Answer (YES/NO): NO